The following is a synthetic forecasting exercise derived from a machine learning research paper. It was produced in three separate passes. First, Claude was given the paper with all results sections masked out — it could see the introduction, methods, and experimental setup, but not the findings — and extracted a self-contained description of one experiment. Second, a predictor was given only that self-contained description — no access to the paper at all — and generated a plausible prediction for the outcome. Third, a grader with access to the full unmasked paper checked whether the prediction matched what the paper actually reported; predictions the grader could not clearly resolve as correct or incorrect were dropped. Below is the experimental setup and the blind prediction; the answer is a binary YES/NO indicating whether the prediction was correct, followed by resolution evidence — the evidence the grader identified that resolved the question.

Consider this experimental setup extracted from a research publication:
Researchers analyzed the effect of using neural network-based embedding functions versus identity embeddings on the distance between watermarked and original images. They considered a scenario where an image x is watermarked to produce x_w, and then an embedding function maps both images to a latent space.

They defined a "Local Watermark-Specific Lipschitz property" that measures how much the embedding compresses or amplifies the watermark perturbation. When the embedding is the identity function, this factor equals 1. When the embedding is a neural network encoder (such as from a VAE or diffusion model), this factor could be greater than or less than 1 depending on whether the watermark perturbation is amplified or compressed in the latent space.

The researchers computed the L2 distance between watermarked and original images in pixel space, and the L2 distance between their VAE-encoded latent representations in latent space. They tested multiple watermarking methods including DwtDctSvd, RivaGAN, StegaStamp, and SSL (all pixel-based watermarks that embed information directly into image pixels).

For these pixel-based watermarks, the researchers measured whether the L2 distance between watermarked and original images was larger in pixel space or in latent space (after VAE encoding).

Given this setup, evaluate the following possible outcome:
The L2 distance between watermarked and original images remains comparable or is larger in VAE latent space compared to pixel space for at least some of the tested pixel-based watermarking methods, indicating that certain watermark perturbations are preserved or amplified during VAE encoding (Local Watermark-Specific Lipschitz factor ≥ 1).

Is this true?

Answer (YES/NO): NO